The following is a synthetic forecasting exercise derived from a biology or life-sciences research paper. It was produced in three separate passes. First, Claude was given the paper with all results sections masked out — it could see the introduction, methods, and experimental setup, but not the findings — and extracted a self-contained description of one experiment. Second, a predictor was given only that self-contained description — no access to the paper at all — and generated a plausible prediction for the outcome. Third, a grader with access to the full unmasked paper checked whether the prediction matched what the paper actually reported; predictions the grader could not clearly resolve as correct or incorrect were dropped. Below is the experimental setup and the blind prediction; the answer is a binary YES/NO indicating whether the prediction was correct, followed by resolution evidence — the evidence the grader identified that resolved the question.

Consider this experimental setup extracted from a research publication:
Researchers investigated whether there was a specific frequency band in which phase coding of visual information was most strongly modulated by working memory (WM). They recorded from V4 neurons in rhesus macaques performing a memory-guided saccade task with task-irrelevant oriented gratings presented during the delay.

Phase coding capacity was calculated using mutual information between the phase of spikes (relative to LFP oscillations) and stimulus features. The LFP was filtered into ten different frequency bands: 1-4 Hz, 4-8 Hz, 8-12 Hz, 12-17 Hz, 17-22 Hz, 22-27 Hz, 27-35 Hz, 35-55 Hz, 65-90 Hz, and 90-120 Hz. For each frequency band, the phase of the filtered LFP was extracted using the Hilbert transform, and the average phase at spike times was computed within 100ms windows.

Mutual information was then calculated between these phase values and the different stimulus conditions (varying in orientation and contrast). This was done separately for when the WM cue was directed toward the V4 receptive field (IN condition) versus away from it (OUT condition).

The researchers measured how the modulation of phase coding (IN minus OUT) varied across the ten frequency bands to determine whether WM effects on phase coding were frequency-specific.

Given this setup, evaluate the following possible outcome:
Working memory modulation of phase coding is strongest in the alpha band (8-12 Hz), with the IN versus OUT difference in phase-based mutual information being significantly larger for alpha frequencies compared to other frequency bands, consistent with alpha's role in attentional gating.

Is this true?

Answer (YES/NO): NO